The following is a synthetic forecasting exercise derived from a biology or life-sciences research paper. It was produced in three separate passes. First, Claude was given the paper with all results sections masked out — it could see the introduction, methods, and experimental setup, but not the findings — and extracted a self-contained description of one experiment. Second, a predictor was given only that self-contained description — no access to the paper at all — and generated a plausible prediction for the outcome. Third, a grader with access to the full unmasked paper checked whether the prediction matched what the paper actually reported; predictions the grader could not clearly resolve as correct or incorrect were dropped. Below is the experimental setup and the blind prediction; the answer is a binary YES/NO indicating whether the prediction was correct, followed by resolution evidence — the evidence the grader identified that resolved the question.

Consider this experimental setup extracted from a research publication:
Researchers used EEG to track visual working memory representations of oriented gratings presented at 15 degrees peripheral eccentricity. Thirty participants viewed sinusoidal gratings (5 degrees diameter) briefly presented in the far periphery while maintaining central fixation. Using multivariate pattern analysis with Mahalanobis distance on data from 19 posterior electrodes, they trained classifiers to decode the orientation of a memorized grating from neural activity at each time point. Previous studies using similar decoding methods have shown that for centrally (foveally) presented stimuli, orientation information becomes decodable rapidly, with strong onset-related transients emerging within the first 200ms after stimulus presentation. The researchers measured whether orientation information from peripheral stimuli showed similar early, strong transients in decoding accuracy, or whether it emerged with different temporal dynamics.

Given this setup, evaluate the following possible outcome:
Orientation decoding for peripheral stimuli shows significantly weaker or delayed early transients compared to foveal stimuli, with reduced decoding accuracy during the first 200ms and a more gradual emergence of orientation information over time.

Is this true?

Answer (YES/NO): YES